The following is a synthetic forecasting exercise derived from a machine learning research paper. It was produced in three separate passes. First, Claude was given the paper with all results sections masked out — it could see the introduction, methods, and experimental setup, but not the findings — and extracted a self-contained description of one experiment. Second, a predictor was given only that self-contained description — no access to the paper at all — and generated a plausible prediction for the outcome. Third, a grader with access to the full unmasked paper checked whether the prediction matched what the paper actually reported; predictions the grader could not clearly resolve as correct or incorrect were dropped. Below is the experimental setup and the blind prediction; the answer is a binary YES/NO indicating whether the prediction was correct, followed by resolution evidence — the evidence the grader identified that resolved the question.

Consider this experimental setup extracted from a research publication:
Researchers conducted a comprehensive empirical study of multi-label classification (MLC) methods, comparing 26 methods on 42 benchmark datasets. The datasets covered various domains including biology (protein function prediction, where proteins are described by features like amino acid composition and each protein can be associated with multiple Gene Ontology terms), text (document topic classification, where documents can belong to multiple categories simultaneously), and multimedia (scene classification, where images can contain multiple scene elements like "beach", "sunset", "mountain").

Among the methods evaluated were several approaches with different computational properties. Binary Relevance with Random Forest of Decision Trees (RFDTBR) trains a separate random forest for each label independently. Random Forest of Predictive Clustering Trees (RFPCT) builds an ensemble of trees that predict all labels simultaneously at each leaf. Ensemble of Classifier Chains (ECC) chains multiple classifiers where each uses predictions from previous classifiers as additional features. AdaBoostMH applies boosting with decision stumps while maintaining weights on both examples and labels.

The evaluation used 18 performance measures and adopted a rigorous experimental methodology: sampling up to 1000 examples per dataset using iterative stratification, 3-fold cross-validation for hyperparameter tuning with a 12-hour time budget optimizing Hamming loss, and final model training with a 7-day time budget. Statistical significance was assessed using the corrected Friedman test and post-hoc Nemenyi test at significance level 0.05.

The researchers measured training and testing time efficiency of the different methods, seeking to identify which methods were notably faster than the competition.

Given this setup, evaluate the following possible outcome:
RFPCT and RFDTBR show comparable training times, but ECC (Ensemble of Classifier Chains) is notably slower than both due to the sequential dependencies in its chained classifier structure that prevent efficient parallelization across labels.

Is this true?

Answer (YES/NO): NO